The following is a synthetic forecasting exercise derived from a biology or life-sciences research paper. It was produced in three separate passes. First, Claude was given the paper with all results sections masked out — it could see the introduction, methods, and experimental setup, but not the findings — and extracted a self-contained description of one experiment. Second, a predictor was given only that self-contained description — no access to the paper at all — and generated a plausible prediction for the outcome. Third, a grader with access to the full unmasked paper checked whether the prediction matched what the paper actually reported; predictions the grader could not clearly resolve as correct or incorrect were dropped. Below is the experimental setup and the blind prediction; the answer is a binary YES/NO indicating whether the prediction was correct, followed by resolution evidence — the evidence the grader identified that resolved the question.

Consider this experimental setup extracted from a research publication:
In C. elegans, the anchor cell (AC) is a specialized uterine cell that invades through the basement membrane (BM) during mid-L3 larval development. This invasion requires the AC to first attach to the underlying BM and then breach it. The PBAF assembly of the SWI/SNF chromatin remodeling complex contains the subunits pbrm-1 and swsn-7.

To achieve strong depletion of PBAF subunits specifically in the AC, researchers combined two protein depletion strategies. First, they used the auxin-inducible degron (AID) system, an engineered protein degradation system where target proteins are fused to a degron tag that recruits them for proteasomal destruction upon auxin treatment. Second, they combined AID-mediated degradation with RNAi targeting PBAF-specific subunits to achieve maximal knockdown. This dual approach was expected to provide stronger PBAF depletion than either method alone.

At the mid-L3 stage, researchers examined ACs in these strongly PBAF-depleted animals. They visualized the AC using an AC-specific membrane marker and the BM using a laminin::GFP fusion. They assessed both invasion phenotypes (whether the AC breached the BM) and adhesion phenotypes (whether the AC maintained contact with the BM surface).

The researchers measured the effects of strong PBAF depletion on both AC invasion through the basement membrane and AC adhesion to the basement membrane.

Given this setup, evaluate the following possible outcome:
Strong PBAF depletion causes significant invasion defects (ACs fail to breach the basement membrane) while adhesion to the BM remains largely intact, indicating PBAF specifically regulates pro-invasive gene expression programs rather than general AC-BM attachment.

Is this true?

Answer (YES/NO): NO